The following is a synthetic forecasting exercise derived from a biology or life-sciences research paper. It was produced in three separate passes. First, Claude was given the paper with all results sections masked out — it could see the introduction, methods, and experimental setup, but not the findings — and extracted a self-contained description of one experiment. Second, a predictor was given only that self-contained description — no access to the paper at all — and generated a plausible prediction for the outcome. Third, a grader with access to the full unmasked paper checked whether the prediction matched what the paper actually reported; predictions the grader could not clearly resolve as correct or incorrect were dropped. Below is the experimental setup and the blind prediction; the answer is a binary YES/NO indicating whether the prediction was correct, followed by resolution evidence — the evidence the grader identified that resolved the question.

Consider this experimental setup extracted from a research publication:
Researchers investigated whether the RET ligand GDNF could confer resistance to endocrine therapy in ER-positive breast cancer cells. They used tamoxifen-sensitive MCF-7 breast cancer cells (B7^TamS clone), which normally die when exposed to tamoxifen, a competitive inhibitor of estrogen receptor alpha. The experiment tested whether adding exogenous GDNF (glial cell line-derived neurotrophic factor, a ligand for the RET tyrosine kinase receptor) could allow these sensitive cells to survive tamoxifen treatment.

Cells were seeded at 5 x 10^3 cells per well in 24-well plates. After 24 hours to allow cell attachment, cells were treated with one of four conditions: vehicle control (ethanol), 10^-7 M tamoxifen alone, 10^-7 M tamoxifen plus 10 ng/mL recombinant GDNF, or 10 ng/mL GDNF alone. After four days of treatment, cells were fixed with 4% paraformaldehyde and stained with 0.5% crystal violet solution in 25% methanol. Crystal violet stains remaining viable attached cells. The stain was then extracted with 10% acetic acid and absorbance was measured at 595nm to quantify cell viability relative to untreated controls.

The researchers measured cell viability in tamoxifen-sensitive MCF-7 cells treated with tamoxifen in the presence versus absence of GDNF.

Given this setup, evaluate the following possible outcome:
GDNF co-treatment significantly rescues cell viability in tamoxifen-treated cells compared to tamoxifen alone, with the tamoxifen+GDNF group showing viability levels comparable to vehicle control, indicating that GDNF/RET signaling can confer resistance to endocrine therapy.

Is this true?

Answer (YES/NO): YES